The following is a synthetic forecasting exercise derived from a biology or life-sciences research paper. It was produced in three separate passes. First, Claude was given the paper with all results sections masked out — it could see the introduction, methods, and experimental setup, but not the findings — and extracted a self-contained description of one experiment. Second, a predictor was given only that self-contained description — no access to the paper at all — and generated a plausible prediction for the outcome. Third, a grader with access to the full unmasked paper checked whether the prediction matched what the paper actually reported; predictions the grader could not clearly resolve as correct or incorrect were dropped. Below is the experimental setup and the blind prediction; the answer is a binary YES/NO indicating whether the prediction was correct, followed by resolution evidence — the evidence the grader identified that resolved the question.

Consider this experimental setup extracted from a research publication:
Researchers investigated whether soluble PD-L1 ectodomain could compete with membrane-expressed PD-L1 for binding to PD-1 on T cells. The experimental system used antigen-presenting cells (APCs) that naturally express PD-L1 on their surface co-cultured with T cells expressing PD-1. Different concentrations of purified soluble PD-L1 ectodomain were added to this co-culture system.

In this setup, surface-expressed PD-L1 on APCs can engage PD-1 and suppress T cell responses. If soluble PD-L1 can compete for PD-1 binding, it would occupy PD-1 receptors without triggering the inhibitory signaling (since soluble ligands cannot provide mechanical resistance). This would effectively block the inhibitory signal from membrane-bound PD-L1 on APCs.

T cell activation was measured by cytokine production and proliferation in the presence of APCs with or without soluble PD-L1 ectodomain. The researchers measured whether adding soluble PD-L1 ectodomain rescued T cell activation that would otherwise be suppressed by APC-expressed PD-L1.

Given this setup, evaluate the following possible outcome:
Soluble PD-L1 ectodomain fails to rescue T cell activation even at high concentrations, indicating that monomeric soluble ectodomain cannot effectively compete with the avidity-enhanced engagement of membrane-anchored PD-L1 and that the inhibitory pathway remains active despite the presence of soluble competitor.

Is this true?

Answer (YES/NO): NO